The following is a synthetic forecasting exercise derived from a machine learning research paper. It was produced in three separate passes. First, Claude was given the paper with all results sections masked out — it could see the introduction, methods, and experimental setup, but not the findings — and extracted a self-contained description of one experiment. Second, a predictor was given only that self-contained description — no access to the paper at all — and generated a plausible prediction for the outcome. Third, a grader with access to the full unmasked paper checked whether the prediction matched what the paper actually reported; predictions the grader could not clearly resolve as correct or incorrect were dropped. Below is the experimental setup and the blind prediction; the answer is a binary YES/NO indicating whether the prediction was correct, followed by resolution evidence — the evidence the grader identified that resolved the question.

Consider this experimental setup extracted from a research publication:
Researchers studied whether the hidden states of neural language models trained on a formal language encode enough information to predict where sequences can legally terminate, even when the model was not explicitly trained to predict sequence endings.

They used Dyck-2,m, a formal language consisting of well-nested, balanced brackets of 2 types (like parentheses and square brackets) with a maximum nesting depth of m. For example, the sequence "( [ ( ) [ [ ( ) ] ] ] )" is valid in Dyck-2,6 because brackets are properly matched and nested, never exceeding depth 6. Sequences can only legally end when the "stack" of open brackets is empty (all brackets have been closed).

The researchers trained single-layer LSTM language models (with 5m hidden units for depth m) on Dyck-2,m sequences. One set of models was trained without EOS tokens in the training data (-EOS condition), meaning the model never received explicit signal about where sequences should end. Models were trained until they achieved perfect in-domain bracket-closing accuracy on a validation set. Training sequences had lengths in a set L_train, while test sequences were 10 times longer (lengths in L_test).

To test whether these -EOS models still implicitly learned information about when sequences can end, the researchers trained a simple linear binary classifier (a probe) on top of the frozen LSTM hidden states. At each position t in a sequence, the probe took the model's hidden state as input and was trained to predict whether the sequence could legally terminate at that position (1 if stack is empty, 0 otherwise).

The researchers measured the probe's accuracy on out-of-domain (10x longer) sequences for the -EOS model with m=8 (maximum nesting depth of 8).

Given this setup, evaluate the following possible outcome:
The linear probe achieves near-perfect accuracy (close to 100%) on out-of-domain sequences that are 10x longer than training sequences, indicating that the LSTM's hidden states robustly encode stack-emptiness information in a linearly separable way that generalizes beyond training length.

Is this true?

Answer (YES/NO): YES